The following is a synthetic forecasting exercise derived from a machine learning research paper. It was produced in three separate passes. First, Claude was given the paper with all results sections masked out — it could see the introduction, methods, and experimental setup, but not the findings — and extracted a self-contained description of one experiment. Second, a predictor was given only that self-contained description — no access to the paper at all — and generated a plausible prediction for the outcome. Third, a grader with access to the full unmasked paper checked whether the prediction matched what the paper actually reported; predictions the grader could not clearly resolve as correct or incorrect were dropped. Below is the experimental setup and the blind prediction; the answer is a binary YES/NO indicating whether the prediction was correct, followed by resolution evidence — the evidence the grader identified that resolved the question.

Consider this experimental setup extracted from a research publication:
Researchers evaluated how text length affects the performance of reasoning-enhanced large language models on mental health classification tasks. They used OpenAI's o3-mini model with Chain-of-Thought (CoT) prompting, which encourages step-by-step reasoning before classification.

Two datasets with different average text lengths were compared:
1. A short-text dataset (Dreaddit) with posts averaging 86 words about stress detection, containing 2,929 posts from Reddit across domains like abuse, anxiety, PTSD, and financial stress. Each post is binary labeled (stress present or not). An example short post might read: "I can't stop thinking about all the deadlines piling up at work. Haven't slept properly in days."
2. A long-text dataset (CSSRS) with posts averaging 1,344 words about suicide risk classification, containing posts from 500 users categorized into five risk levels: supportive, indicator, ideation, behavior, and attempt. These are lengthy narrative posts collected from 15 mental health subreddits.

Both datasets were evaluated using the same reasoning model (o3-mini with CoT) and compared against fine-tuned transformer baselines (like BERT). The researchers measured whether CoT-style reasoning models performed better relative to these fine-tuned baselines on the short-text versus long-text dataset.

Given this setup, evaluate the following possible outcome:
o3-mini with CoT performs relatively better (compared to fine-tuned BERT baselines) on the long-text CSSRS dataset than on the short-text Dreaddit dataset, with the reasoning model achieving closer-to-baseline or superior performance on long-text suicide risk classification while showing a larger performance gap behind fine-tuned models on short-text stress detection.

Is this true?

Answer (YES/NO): NO